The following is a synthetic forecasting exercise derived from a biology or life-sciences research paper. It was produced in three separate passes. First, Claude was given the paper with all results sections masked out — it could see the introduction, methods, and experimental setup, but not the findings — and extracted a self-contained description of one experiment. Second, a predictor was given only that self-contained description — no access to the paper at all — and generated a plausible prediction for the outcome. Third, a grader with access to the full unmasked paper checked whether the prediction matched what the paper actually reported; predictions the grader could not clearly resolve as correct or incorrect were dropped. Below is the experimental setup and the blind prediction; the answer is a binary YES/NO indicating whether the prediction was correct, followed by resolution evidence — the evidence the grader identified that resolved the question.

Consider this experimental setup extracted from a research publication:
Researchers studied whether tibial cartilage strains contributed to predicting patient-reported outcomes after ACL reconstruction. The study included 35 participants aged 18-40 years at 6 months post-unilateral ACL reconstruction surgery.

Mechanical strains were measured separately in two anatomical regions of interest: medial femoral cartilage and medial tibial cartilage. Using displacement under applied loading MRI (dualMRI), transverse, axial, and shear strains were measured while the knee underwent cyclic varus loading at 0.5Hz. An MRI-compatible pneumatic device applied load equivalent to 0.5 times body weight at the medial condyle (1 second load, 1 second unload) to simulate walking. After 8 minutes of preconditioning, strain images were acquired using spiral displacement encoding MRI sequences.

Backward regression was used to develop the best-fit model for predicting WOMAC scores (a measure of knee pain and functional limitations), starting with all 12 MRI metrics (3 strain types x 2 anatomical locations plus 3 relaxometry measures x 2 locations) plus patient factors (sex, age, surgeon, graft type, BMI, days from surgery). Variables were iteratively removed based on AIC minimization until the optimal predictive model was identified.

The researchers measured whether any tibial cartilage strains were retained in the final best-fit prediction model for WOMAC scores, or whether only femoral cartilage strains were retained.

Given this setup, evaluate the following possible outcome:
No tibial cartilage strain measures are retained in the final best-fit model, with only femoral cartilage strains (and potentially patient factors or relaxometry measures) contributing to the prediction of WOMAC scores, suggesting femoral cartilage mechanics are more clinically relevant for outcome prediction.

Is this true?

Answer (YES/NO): YES